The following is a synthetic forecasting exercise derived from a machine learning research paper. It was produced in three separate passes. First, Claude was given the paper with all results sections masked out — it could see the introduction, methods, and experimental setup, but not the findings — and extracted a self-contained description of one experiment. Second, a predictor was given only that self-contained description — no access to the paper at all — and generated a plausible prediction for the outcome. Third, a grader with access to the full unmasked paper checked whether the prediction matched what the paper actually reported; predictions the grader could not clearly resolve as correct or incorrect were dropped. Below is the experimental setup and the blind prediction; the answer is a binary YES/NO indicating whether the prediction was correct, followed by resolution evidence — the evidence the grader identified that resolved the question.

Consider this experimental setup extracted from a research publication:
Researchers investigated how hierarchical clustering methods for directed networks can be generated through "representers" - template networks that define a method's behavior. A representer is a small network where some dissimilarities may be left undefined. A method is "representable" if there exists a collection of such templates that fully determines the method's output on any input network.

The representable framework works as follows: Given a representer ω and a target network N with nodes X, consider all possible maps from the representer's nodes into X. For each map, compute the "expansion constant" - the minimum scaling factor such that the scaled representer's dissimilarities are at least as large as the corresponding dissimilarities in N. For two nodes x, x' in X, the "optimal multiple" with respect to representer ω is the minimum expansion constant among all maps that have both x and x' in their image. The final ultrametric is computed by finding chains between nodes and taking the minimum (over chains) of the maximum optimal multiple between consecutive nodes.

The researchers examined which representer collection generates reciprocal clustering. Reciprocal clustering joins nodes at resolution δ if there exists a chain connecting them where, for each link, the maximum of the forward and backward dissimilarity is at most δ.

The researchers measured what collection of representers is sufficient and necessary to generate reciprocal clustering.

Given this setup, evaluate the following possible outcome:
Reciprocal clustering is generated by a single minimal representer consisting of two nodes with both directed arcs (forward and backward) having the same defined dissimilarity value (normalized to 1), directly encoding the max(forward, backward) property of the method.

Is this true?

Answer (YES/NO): YES